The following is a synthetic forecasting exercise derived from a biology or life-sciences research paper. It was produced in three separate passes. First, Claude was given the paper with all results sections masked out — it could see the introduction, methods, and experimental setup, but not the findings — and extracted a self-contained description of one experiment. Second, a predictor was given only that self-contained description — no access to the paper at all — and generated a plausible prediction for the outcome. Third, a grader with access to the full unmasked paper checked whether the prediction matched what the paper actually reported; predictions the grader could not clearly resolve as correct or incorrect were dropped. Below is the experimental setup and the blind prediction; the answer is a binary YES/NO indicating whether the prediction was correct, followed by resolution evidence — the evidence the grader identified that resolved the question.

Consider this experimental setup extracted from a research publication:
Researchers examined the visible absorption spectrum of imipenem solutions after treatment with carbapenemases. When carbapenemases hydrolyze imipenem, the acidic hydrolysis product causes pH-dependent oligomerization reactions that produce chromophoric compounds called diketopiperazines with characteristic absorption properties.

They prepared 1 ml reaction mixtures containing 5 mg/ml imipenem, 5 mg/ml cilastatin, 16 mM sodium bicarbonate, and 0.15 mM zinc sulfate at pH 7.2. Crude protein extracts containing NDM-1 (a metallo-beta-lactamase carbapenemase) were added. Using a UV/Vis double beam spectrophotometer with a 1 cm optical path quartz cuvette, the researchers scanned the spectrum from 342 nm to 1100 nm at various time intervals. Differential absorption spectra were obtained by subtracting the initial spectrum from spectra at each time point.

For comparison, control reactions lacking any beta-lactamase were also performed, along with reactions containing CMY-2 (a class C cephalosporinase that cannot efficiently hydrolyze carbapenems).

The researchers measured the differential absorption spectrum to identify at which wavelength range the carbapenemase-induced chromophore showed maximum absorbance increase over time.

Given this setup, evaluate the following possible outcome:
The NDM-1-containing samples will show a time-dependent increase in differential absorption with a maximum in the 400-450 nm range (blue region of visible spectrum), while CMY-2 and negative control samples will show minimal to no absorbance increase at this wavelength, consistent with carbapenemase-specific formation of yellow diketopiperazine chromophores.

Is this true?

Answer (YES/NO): NO